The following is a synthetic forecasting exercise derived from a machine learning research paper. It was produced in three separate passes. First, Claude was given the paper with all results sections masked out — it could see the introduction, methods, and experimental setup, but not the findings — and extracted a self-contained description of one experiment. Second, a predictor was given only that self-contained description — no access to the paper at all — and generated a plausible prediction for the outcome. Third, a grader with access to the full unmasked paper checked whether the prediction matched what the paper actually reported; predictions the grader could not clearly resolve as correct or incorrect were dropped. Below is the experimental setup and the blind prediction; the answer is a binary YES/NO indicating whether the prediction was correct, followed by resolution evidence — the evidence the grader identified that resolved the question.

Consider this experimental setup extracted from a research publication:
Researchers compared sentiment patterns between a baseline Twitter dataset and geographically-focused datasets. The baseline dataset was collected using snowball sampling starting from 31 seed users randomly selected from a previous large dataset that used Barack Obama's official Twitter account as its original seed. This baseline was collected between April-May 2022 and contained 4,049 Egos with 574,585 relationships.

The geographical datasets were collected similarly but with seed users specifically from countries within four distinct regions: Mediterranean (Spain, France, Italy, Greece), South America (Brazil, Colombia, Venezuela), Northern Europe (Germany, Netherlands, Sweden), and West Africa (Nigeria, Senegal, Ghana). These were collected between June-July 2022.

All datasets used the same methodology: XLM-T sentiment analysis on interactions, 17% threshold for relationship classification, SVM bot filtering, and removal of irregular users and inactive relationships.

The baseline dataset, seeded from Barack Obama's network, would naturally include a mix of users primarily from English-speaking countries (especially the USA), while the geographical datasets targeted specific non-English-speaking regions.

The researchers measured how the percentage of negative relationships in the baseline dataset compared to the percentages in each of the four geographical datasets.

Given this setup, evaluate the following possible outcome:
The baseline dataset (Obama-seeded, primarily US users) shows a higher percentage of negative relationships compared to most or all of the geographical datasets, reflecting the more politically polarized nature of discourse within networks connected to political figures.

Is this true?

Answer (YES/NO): NO